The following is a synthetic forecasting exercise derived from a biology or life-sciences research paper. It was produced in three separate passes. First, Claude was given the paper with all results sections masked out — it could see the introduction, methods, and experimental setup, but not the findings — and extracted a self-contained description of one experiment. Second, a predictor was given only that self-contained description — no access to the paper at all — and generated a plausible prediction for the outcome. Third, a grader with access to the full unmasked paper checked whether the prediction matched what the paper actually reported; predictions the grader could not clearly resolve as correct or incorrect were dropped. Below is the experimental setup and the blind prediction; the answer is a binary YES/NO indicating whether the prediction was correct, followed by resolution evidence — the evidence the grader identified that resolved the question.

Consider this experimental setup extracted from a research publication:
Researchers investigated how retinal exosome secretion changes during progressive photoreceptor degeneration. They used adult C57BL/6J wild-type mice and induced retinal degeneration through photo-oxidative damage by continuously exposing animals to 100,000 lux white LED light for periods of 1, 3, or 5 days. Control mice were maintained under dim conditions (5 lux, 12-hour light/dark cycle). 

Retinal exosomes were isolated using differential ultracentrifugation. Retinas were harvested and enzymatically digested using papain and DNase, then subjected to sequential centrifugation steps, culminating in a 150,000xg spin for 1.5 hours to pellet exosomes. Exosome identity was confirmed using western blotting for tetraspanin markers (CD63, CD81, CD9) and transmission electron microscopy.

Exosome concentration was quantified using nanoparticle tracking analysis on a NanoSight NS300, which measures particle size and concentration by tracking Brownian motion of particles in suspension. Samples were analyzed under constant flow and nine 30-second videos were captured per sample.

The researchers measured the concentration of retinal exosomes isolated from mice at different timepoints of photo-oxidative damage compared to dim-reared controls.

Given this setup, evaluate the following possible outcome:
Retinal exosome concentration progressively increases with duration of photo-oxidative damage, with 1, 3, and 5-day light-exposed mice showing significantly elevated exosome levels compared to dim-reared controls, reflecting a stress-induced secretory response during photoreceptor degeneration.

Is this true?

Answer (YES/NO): NO